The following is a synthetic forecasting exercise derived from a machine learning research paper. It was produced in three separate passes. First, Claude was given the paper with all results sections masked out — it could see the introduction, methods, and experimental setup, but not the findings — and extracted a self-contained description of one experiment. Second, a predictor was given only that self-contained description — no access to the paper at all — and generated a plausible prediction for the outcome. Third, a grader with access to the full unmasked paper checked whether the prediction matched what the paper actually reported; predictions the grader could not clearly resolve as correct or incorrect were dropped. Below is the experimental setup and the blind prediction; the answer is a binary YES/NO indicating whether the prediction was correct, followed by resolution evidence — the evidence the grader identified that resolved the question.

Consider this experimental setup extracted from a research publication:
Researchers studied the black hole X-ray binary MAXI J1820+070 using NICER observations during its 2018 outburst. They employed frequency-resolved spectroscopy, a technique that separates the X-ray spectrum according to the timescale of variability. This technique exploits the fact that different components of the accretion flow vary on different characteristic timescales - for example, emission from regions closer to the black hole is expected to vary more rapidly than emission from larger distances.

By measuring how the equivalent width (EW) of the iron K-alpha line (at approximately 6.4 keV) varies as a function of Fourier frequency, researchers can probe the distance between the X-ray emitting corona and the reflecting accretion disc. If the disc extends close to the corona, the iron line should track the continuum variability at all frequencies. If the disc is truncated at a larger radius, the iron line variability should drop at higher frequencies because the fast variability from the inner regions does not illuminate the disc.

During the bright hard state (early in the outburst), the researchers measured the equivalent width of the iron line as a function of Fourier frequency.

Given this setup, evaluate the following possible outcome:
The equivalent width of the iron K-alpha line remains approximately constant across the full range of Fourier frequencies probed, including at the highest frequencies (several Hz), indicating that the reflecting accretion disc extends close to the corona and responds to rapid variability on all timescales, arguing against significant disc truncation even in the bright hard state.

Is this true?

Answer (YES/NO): NO